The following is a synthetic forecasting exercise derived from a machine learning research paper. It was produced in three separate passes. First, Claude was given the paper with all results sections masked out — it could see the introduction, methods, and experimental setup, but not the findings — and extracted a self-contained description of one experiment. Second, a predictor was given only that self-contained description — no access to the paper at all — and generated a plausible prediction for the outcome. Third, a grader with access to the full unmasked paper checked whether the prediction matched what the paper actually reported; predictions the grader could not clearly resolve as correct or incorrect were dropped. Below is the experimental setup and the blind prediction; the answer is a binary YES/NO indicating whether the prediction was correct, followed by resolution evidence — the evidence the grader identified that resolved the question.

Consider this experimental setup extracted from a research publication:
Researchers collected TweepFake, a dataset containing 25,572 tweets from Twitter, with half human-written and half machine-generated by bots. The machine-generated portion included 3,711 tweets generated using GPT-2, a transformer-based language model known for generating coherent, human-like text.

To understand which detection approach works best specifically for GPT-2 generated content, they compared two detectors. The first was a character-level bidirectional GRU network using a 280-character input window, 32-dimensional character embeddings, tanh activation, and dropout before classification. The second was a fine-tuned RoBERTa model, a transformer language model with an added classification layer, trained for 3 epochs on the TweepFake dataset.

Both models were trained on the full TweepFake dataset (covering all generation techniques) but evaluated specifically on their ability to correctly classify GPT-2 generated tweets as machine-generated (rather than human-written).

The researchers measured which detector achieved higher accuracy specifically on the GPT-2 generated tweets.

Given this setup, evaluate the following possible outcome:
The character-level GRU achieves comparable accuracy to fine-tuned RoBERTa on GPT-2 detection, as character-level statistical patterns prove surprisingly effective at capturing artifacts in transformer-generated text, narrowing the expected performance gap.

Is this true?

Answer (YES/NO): NO